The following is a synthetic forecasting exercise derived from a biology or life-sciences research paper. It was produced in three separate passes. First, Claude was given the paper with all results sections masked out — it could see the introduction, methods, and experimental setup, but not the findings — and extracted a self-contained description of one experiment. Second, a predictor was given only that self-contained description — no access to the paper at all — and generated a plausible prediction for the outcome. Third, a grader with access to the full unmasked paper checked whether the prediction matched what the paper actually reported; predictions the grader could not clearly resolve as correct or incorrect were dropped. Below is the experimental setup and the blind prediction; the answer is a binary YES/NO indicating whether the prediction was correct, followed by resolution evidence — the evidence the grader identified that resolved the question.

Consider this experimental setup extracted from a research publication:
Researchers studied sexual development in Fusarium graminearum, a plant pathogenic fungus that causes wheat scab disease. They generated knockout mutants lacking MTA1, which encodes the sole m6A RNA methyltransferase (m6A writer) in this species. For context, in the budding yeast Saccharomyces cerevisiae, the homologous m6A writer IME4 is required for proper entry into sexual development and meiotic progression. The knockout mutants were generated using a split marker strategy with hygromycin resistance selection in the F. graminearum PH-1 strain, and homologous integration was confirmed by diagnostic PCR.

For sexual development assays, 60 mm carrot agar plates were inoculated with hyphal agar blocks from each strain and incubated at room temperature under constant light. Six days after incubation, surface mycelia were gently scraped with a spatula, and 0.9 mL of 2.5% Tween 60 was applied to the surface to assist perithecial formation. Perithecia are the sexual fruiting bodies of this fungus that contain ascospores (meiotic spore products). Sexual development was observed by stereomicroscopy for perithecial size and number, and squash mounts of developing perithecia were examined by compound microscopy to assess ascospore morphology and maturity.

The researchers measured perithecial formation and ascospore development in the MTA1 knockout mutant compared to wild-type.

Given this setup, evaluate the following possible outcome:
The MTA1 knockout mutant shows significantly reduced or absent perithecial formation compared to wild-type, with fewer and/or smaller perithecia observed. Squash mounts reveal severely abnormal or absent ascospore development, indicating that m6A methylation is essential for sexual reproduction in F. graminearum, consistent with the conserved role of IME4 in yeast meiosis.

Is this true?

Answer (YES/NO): NO